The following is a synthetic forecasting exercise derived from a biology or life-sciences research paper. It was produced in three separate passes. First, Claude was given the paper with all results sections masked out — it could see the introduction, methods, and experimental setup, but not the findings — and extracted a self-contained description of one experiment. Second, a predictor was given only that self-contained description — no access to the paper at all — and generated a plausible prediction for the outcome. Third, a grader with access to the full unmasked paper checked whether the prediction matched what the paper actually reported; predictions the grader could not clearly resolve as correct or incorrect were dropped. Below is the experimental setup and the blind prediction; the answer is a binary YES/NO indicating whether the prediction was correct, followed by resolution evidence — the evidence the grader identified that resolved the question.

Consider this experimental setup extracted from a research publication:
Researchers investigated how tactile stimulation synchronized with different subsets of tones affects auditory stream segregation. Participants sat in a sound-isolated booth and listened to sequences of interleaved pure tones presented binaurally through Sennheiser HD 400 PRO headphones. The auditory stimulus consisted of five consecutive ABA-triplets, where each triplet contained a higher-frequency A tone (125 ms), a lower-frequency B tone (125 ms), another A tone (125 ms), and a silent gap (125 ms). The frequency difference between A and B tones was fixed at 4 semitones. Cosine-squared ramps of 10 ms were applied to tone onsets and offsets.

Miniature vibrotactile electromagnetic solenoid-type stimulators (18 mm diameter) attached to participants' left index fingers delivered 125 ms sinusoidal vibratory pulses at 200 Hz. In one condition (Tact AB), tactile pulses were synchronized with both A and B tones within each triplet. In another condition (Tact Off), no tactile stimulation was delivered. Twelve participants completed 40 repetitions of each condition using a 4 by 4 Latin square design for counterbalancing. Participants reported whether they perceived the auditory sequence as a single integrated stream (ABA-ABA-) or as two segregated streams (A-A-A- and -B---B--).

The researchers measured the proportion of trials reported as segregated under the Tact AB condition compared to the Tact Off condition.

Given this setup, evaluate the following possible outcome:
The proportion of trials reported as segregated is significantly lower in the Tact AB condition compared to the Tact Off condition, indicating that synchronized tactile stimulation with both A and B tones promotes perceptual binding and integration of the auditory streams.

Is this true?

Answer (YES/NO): YES